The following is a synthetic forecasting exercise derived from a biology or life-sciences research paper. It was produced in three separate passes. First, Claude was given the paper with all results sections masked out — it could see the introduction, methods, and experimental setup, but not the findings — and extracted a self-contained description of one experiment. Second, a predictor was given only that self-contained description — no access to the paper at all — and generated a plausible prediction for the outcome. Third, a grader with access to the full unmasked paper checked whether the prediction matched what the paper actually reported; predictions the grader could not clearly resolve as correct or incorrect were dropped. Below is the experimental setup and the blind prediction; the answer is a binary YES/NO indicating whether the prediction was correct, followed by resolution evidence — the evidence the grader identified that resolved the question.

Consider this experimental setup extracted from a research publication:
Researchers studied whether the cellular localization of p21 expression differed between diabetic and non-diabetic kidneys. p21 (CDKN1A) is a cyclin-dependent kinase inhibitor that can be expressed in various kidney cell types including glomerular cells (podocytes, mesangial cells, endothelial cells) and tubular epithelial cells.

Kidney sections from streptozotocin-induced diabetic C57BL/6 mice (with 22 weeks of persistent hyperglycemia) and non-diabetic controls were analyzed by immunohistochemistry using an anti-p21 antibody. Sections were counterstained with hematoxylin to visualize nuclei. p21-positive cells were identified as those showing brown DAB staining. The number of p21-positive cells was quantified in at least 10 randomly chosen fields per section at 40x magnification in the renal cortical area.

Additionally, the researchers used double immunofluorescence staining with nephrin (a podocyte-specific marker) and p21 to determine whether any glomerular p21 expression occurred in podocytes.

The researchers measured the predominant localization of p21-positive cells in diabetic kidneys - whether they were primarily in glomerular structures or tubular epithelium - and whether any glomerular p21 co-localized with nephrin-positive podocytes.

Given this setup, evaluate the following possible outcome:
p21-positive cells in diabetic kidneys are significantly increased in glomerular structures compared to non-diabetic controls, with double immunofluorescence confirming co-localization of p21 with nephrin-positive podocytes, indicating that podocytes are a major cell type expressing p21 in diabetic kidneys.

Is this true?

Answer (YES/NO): NO